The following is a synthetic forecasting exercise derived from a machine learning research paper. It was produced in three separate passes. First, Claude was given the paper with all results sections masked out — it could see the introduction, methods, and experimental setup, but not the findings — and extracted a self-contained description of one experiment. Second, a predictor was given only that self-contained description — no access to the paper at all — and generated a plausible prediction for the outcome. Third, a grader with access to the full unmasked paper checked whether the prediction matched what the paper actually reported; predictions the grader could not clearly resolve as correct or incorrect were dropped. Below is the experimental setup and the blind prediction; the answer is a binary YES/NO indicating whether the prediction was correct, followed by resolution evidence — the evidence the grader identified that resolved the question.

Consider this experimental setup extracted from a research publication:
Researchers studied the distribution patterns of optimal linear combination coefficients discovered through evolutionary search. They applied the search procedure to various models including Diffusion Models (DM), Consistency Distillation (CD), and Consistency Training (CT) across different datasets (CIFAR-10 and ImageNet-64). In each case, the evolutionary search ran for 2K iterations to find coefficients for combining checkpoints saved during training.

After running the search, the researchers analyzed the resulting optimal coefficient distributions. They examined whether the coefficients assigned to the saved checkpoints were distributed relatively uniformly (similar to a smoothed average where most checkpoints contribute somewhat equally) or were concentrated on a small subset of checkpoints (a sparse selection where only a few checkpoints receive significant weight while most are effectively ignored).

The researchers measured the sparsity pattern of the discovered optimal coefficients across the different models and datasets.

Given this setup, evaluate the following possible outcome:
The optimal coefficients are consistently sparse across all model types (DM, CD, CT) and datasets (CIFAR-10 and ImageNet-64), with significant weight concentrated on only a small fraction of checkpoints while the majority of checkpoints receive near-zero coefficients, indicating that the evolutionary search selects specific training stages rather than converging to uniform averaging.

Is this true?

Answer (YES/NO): YES